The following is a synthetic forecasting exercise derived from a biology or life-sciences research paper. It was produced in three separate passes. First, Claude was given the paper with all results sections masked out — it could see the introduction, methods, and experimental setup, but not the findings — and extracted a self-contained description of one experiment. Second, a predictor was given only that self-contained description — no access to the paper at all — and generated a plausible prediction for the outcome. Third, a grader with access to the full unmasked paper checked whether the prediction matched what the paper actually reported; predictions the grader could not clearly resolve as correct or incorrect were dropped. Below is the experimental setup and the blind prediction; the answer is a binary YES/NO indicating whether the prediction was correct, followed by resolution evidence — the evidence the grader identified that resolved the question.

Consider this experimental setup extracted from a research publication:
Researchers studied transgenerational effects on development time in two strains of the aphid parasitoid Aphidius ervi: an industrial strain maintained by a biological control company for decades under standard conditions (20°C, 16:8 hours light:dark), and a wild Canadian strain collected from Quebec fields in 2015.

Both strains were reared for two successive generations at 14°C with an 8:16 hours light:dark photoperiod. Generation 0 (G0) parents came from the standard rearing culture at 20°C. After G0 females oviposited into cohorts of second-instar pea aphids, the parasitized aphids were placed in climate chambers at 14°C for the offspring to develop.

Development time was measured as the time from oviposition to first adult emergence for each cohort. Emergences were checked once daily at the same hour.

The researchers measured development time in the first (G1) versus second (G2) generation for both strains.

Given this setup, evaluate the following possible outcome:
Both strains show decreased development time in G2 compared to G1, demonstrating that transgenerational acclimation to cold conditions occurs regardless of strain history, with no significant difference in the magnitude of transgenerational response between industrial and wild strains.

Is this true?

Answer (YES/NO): NO